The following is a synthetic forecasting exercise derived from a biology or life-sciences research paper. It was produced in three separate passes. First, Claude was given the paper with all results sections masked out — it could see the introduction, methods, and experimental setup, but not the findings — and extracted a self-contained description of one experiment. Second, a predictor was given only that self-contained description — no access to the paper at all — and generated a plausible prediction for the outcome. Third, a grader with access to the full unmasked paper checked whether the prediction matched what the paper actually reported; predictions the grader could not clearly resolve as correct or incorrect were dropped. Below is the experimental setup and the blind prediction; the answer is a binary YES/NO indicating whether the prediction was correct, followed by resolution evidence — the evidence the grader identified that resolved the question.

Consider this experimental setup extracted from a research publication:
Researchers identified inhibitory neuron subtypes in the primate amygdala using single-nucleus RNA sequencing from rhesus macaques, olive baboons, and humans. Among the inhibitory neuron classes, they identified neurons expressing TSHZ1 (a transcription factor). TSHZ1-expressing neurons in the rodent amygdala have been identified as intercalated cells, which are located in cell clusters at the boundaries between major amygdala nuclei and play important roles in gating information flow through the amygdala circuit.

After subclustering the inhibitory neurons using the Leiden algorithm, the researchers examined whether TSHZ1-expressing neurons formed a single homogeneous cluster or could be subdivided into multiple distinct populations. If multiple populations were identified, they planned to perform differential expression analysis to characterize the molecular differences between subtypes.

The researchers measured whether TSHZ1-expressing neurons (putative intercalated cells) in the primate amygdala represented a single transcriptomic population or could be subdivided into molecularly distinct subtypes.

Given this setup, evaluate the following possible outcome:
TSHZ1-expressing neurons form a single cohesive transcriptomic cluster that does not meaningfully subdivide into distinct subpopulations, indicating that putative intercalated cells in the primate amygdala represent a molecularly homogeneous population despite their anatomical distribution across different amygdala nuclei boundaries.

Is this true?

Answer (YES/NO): NO